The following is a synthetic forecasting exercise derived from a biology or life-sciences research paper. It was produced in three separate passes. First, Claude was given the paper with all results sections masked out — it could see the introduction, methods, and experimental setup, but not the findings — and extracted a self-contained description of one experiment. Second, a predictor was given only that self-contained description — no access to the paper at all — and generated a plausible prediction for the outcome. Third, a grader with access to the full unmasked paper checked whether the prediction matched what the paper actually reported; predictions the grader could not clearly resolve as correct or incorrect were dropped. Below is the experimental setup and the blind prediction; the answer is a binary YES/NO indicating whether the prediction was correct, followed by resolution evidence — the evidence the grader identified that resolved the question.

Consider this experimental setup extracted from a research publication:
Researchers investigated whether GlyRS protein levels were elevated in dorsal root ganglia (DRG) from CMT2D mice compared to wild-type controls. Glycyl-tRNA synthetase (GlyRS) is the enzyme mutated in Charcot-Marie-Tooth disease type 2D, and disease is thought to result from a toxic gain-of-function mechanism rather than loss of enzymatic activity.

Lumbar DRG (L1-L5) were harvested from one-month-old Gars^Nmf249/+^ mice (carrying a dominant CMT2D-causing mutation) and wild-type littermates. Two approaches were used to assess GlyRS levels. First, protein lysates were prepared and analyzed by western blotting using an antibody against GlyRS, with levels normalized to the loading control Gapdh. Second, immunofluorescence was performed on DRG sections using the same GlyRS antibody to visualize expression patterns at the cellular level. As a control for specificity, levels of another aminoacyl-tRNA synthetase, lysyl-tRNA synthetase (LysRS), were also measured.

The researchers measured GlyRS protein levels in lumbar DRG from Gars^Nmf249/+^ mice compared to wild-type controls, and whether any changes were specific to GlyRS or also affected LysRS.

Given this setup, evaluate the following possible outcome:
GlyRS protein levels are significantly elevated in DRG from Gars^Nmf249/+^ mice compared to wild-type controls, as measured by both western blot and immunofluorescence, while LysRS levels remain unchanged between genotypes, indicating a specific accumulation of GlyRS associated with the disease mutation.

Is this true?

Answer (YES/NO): NO